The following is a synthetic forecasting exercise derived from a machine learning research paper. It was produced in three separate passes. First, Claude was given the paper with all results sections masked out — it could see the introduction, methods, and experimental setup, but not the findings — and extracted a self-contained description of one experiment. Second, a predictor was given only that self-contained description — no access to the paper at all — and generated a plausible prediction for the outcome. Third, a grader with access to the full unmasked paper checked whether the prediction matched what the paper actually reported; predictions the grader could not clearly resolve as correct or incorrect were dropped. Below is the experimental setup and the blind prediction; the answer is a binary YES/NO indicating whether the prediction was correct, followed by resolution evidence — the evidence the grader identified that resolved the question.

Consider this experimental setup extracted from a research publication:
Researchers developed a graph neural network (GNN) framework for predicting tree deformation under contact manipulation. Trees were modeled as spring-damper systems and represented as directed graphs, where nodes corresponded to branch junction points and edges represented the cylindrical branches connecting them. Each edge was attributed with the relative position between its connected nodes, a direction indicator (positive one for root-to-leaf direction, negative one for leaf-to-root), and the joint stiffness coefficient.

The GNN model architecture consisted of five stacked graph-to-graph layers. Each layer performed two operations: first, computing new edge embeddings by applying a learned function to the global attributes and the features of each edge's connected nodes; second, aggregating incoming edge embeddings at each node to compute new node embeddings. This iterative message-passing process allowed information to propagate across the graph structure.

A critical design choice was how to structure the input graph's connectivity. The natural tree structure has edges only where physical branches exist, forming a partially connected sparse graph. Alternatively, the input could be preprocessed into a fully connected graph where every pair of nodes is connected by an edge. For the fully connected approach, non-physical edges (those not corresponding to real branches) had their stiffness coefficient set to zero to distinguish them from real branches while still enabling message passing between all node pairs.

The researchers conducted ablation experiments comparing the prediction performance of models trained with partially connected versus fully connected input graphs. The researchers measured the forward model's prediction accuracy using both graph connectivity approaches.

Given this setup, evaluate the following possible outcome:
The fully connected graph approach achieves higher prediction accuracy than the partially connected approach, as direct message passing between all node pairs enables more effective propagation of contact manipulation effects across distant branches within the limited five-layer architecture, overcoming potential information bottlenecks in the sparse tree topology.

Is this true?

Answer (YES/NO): YES